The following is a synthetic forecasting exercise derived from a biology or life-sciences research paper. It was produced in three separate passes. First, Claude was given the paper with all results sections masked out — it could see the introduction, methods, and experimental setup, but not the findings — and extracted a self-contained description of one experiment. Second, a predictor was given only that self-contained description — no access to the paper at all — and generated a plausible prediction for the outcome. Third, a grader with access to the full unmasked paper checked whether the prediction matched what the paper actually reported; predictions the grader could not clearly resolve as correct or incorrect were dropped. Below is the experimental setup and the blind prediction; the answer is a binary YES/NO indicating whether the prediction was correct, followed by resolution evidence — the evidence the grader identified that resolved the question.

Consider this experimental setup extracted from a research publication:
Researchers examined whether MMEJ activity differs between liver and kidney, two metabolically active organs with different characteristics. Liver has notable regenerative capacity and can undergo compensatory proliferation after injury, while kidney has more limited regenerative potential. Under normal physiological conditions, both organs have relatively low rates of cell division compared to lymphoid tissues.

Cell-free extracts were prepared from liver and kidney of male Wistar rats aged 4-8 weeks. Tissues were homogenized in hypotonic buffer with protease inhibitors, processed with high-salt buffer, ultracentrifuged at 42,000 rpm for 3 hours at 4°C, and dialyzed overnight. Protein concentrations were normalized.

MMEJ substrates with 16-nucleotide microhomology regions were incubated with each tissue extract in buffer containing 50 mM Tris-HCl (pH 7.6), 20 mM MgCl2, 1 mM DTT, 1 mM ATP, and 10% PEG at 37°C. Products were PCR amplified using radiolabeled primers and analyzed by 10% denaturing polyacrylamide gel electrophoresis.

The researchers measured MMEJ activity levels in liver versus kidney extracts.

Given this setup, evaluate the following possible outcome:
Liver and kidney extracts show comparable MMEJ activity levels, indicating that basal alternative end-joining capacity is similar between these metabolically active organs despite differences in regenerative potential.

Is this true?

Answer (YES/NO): NO